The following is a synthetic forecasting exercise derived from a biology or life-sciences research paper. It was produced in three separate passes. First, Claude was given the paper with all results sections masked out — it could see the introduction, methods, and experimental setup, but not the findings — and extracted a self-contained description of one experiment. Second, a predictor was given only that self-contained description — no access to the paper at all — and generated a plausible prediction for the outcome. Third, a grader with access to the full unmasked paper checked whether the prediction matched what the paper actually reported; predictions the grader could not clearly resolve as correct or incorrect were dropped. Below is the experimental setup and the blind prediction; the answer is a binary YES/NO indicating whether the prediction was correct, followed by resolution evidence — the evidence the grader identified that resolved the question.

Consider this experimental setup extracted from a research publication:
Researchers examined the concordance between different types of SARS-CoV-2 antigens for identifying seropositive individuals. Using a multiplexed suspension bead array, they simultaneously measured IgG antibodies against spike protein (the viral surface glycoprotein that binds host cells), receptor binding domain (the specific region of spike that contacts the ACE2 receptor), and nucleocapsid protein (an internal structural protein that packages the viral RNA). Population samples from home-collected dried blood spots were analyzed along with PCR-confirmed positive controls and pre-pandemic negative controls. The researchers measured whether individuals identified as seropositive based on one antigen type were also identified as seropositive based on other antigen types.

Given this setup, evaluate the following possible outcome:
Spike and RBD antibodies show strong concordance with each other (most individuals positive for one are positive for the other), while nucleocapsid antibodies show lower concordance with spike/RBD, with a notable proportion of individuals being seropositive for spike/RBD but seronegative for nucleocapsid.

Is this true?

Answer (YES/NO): YES